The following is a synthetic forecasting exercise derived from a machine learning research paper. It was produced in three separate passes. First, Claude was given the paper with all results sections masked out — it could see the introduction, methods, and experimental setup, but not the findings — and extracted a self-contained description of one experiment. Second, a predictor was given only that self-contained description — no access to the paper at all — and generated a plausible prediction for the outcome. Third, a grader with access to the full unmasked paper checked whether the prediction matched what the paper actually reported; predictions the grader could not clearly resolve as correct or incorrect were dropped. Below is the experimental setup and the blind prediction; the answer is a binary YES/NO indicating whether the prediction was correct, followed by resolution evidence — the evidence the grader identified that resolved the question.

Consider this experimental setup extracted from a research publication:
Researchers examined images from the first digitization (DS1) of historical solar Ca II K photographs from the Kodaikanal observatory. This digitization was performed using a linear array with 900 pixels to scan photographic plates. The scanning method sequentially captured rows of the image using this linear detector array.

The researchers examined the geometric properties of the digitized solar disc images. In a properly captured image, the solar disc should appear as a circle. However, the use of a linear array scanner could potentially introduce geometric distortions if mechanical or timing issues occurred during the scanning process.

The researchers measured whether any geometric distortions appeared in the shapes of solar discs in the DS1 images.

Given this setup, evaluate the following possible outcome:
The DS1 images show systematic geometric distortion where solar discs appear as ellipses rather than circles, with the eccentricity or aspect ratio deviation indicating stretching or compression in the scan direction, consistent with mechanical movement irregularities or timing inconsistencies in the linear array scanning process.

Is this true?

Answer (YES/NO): NO